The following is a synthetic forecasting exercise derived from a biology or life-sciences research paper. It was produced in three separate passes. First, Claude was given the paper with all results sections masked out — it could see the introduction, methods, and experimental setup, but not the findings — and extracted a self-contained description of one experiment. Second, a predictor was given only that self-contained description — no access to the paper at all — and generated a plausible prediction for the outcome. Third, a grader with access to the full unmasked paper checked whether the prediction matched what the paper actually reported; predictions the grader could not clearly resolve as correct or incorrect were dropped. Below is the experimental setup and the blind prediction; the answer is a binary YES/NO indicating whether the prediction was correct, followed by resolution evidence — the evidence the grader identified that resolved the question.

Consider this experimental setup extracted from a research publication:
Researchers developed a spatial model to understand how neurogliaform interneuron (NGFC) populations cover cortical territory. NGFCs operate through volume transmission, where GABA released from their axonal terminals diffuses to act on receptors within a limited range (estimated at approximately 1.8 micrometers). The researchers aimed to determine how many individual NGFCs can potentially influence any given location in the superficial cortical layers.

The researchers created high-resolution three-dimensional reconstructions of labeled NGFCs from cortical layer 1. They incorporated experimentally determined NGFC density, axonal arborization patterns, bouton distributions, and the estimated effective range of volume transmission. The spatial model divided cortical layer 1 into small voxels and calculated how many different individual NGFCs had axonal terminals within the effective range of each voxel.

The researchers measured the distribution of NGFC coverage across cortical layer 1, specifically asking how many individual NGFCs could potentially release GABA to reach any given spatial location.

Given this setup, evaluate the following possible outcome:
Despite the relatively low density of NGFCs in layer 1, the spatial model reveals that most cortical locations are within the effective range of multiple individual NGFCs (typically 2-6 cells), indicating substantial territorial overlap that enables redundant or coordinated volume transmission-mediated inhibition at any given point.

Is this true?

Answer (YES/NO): NO